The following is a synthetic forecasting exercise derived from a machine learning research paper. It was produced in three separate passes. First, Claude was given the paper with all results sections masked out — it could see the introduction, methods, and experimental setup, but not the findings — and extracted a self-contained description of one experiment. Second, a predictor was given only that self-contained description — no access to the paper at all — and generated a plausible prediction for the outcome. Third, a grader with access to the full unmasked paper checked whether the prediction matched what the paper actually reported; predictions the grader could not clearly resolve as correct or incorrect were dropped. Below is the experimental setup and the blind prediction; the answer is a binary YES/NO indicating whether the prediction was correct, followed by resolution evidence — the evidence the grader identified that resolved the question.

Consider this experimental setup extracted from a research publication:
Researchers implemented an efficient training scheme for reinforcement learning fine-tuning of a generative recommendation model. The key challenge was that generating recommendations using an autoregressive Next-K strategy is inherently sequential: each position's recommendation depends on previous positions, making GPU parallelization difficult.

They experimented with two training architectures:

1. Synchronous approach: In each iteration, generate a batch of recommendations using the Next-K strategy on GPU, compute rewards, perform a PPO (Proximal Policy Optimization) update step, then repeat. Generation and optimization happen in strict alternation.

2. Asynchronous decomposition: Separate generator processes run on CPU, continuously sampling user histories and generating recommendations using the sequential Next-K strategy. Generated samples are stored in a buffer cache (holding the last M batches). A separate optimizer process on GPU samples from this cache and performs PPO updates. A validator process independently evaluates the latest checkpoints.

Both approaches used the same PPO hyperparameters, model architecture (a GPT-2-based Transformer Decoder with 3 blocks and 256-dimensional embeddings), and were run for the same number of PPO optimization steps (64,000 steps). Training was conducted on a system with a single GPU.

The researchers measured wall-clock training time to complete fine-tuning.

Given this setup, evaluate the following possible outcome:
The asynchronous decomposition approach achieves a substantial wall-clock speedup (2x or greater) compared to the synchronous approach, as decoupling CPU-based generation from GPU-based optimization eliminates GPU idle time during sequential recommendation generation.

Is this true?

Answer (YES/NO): YES